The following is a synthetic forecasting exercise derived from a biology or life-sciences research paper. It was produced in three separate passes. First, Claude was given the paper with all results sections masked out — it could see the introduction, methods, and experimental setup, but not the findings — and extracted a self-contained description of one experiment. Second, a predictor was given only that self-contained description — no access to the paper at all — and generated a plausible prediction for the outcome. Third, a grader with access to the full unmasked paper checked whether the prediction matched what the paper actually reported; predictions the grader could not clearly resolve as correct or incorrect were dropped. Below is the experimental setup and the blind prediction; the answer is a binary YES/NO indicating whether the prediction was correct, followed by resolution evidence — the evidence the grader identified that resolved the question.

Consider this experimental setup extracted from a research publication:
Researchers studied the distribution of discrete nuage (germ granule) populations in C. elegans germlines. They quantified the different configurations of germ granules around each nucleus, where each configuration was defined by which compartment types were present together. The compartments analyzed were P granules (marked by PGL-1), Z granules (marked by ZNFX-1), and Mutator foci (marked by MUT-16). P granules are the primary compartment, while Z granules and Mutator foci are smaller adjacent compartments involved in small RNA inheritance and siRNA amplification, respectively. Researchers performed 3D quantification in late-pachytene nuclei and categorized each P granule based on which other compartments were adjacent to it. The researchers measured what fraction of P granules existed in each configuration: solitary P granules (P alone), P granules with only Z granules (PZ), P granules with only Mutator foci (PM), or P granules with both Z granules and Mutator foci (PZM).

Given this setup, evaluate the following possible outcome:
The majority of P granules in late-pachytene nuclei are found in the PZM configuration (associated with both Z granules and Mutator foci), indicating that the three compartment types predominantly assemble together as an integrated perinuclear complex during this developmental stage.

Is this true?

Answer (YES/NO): NO